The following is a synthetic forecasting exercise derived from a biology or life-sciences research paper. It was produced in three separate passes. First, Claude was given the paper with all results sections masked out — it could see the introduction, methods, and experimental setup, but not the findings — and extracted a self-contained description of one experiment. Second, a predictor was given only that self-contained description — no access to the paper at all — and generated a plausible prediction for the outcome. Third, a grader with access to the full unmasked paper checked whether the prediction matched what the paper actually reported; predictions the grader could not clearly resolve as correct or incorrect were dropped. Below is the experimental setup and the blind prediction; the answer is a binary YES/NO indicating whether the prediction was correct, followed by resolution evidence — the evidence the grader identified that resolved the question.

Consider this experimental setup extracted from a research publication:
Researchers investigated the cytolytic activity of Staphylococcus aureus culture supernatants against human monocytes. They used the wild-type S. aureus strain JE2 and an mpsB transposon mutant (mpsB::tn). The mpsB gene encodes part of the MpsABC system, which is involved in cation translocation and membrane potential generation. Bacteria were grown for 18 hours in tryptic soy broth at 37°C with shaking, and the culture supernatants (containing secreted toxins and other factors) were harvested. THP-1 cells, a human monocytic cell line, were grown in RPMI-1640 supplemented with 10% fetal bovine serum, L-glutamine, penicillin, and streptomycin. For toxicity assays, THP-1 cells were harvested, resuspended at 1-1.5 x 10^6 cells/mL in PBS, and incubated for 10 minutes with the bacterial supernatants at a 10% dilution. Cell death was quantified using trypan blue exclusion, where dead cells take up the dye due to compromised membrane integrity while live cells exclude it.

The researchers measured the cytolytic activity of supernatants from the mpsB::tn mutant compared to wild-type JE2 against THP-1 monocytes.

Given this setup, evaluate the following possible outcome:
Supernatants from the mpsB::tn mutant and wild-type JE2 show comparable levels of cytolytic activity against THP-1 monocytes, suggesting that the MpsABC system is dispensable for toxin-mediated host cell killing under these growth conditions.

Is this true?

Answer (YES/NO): NO